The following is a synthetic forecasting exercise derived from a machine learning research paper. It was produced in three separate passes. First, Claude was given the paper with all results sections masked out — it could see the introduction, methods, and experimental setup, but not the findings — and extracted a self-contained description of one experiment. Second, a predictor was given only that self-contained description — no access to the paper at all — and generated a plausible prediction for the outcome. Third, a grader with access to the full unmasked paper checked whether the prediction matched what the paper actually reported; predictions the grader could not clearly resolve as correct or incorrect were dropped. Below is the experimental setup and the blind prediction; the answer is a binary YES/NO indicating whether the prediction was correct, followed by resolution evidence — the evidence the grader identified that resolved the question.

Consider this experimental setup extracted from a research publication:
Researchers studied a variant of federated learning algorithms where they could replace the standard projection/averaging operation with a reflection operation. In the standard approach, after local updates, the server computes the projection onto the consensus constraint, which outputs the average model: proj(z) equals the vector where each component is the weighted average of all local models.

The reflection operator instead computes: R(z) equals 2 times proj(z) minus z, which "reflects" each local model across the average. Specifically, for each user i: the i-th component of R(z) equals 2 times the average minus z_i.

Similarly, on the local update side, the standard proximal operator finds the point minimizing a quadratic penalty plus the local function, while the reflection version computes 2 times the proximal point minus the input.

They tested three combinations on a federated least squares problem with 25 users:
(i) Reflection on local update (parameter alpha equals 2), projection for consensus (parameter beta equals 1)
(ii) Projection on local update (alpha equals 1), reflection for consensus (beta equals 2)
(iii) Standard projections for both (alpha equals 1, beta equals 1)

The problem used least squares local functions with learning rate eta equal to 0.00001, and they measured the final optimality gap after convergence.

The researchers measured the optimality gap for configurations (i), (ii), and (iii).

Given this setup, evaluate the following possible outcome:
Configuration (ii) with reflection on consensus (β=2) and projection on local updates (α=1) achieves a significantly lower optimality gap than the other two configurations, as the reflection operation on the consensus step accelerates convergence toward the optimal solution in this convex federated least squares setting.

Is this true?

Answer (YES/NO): NO